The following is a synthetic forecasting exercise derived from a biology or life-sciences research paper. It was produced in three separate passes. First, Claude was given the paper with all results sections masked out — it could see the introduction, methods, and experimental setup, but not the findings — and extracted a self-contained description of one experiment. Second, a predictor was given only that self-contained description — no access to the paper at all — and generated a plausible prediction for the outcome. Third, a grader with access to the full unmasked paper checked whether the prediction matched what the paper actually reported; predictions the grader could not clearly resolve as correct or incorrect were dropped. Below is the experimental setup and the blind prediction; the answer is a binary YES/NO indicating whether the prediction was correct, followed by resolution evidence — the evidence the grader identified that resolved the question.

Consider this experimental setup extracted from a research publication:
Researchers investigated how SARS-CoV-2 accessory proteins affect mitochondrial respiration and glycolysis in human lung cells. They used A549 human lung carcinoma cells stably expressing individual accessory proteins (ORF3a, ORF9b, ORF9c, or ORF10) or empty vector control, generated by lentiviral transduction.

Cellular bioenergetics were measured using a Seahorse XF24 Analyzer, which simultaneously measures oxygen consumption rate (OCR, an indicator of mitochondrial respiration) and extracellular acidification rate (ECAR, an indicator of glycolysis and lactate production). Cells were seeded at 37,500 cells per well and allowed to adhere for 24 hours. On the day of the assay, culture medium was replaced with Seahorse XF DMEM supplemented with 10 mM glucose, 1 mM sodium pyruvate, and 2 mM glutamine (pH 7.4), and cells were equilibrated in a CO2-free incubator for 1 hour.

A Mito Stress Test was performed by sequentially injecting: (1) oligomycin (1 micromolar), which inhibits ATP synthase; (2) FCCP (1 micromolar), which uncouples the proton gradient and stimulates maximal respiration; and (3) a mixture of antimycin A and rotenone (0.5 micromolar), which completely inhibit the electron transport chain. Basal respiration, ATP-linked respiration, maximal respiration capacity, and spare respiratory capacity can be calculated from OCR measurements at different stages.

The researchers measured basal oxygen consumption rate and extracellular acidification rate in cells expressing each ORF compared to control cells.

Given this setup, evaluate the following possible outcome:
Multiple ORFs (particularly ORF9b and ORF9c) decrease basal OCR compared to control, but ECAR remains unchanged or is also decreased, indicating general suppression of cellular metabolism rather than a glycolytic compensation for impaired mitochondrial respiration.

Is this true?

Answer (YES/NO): YES